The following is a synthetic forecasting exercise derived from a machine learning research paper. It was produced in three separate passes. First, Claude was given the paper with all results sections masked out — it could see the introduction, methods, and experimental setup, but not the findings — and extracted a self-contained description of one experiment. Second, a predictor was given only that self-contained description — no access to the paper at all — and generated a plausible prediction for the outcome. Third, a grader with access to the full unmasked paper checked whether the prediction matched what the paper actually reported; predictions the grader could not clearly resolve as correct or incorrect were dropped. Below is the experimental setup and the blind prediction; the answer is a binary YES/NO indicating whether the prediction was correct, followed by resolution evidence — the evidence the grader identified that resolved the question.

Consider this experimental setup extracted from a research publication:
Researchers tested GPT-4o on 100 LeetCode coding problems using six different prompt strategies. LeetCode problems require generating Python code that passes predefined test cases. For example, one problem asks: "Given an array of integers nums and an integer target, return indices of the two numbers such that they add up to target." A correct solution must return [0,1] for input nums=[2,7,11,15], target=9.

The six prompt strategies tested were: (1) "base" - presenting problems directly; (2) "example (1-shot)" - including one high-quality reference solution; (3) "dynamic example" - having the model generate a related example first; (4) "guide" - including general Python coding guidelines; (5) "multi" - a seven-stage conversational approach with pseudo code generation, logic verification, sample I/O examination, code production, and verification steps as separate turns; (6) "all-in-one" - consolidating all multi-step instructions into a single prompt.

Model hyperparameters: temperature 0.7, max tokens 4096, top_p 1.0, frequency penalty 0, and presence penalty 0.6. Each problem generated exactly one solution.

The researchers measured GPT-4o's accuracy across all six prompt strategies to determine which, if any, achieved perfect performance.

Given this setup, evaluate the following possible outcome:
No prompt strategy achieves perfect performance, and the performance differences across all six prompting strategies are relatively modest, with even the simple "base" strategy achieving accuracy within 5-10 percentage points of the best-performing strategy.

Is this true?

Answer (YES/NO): NO